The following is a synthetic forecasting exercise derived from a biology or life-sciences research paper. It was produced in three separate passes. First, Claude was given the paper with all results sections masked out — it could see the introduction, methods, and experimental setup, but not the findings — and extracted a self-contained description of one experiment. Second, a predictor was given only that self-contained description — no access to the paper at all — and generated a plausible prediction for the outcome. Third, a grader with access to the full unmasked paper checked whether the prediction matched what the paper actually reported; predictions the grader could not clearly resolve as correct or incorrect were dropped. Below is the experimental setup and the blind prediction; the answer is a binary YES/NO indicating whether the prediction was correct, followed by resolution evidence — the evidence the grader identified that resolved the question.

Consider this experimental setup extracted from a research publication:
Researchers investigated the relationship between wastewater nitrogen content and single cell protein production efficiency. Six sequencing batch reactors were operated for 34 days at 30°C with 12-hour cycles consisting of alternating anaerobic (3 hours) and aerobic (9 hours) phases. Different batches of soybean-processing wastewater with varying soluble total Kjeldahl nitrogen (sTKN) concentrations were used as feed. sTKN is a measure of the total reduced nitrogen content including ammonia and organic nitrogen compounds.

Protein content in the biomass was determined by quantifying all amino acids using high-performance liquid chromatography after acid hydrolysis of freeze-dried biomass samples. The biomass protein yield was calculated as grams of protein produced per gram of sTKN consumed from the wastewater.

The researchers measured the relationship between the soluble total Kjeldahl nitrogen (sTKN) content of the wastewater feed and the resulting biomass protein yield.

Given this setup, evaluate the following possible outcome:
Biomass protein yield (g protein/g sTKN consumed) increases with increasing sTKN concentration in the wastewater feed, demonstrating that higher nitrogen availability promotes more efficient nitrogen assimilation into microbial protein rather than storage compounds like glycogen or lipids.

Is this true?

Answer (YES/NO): YES